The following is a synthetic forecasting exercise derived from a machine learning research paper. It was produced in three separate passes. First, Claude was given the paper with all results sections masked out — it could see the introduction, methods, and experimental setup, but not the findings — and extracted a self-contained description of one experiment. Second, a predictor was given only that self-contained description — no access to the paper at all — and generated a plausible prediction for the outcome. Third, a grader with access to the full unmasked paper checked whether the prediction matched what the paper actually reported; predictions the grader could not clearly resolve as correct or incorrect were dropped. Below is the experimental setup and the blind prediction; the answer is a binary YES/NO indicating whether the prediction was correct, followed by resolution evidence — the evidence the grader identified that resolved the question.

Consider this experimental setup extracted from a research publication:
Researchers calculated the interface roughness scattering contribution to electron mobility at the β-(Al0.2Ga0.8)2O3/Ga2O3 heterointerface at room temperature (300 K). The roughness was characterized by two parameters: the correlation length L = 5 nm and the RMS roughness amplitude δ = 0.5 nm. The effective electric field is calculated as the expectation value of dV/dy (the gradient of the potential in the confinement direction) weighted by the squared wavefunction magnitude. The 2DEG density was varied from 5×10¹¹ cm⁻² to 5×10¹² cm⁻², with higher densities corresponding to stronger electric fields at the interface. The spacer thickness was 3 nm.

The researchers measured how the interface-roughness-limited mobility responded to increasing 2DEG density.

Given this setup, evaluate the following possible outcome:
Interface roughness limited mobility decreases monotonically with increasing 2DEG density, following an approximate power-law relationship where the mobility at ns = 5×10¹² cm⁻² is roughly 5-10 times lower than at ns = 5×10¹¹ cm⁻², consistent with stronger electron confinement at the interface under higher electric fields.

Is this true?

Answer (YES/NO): NO